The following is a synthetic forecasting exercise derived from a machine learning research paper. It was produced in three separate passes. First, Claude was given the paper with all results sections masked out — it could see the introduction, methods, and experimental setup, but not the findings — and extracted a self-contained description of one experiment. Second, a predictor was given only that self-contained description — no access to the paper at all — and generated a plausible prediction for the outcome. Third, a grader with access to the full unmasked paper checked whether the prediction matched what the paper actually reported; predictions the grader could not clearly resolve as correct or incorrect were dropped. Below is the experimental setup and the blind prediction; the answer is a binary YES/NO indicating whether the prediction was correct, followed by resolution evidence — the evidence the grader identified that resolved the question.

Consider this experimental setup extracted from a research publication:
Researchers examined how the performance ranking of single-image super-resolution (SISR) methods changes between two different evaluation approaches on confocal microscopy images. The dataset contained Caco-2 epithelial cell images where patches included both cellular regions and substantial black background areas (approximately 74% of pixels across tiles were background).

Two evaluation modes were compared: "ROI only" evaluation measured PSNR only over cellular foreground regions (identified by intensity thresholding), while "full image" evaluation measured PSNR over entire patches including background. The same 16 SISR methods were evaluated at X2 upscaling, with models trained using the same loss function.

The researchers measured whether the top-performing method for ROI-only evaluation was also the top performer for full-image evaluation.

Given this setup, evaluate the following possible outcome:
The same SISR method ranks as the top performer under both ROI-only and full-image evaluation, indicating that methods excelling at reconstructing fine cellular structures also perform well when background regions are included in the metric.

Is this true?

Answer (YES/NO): NO